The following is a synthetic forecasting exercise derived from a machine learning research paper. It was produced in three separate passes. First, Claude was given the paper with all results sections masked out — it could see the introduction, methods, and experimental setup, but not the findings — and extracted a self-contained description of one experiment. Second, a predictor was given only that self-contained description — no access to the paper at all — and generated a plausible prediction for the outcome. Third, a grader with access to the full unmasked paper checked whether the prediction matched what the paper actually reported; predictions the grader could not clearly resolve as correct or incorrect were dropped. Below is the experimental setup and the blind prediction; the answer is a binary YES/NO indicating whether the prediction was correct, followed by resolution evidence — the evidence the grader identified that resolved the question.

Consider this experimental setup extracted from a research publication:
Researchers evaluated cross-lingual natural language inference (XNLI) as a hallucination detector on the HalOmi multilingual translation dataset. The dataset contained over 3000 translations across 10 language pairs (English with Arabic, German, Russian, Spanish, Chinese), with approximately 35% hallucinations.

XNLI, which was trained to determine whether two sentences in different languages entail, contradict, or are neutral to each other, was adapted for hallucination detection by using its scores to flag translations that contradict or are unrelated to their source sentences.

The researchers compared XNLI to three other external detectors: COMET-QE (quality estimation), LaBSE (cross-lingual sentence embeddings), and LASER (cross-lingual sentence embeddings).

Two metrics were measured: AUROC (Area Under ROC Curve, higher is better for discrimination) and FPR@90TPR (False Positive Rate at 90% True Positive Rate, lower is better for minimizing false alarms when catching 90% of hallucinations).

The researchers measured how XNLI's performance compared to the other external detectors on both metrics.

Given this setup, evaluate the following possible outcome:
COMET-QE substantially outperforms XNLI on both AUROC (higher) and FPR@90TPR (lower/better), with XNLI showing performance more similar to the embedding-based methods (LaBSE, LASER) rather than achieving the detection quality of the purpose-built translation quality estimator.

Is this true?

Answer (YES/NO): NO